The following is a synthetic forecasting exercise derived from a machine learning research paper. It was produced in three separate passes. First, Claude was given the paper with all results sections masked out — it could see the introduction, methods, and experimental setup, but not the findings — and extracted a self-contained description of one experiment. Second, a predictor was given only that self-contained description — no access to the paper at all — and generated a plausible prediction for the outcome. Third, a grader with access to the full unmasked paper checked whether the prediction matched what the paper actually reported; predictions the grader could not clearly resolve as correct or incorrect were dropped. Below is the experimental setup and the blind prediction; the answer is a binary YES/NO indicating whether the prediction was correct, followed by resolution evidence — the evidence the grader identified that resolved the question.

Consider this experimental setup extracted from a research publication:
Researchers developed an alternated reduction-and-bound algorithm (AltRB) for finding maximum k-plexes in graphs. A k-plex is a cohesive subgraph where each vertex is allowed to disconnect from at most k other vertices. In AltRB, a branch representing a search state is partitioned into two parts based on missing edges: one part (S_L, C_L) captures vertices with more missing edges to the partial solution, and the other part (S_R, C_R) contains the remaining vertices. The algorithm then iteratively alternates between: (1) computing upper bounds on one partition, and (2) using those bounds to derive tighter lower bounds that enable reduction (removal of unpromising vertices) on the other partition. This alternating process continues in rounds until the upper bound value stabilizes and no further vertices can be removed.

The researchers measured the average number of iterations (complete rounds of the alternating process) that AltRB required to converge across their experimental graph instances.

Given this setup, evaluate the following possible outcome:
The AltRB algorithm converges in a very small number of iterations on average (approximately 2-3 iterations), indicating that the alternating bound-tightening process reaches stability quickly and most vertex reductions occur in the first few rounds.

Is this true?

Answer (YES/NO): NO